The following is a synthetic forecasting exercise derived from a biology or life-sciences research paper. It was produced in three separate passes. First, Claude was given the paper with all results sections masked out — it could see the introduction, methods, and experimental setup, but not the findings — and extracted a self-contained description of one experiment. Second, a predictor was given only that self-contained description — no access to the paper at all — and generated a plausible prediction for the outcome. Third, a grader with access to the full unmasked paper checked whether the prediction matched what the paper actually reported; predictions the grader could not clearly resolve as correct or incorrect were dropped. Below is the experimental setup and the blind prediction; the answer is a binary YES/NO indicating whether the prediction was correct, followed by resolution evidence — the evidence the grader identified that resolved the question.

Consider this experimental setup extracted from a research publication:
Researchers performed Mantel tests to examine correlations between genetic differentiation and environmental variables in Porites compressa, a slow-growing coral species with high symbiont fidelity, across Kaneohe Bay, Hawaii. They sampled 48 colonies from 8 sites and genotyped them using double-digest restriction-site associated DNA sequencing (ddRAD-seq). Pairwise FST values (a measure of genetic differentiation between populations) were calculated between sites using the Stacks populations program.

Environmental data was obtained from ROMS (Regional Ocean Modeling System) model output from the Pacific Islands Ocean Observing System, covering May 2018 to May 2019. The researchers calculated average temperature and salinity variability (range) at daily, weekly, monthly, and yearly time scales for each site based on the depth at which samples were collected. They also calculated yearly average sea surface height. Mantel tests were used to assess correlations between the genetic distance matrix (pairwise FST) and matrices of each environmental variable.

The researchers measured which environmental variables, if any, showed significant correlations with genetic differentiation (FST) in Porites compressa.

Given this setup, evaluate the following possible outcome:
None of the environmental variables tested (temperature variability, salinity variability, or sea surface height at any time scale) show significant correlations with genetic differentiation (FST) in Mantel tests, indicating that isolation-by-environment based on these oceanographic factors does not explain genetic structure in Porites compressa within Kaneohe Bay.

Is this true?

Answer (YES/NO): NO